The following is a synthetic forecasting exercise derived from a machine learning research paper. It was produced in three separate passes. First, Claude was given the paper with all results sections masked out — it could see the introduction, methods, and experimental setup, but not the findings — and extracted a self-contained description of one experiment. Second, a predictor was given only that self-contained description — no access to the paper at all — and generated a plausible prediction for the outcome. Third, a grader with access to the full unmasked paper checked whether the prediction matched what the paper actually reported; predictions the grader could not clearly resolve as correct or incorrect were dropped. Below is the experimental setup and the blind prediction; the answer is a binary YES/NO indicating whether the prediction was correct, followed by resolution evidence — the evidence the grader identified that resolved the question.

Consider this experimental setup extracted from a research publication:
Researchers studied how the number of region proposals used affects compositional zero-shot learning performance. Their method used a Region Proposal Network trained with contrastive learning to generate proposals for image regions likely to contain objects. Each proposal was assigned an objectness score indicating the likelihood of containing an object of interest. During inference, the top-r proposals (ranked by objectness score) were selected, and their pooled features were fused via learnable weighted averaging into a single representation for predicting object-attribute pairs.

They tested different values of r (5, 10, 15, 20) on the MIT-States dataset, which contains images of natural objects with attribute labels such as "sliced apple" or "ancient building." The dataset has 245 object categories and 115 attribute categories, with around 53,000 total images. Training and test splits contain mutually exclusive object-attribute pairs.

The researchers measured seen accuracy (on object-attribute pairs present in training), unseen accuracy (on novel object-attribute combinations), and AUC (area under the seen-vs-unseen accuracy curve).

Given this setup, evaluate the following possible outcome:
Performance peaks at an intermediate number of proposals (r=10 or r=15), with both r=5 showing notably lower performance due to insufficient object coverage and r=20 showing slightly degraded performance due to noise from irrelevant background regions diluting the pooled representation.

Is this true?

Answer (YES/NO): NO